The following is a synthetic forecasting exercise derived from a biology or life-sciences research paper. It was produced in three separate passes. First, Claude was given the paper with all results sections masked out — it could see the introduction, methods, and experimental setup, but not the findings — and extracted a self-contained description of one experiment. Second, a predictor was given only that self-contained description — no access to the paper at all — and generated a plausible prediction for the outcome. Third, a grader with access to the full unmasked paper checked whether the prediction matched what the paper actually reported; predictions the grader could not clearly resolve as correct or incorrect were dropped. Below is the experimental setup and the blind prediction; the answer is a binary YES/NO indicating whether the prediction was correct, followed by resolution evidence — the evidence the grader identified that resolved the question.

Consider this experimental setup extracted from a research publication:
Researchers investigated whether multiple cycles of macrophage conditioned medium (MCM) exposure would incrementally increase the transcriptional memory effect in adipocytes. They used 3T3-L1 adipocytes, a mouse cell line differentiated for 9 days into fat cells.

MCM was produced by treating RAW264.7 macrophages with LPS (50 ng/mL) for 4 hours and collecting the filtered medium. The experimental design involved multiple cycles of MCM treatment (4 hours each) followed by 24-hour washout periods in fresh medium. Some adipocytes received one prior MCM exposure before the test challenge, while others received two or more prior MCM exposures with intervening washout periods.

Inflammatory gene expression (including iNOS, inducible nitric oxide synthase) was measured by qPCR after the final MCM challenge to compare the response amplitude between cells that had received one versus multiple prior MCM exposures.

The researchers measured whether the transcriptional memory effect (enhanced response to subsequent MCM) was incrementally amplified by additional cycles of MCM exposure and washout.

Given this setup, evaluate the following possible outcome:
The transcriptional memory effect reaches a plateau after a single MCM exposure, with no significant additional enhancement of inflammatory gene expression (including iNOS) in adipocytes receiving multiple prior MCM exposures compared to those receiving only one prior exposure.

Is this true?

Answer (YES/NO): YES